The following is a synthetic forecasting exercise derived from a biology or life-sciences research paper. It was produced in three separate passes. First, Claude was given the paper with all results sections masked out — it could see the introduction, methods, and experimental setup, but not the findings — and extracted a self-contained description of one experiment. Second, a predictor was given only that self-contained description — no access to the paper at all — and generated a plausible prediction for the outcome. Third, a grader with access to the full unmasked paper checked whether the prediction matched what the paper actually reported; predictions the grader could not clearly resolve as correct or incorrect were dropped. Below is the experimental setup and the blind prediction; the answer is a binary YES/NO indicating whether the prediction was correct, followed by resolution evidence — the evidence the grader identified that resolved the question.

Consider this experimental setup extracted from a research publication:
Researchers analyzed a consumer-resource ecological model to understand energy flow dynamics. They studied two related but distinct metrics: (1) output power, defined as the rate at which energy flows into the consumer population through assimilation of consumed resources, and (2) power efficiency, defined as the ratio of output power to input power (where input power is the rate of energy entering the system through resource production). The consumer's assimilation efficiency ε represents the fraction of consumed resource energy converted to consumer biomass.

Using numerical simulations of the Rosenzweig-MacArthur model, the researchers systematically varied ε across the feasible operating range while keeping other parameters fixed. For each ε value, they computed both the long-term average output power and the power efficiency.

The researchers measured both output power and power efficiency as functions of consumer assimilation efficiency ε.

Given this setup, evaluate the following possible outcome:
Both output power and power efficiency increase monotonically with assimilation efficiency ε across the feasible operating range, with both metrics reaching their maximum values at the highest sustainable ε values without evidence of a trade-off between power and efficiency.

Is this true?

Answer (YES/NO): NO